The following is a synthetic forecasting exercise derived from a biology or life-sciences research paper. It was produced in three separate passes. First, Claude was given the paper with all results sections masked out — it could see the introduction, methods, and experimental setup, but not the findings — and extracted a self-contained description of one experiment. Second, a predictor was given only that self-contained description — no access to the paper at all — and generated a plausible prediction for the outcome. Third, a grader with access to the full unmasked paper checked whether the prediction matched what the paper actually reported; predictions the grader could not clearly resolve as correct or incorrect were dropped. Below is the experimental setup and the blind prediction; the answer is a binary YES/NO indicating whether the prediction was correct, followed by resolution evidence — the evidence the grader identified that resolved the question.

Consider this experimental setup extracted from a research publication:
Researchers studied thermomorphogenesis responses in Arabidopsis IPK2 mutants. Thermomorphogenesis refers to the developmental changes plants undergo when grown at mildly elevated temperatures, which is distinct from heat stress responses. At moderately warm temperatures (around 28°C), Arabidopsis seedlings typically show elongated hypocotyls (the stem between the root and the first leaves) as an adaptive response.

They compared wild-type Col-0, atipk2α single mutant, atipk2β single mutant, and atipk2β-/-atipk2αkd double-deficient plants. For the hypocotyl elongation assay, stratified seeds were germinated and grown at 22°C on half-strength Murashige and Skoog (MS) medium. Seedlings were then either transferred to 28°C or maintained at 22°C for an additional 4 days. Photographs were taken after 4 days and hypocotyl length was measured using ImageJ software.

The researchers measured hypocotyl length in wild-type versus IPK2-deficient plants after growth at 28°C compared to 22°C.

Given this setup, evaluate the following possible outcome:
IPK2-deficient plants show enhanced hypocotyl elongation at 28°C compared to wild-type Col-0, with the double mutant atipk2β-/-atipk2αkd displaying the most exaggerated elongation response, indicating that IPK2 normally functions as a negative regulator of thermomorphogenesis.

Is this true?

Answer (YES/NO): NO